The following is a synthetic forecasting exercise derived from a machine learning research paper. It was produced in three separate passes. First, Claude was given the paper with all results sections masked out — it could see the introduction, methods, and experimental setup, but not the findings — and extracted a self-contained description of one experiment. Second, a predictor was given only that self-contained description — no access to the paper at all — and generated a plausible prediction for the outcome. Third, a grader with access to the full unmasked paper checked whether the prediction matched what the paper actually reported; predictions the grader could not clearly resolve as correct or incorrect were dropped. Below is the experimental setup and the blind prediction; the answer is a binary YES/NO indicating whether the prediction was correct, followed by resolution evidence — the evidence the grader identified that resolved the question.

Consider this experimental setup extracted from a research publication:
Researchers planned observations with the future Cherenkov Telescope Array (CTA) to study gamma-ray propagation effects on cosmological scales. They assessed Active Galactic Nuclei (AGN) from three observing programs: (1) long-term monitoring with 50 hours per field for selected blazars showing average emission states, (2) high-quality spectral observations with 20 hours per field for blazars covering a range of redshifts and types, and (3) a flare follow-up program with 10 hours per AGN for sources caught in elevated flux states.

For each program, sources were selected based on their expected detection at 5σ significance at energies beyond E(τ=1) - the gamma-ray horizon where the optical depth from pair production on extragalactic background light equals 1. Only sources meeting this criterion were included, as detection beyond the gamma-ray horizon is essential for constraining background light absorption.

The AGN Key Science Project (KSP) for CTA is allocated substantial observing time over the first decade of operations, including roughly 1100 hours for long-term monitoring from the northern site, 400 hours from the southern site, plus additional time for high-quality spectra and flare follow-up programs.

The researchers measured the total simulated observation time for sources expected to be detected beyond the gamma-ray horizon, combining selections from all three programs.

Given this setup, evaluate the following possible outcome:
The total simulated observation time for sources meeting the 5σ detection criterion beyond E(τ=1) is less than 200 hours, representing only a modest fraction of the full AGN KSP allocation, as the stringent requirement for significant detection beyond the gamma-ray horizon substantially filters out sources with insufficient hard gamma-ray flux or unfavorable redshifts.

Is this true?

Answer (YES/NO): NO